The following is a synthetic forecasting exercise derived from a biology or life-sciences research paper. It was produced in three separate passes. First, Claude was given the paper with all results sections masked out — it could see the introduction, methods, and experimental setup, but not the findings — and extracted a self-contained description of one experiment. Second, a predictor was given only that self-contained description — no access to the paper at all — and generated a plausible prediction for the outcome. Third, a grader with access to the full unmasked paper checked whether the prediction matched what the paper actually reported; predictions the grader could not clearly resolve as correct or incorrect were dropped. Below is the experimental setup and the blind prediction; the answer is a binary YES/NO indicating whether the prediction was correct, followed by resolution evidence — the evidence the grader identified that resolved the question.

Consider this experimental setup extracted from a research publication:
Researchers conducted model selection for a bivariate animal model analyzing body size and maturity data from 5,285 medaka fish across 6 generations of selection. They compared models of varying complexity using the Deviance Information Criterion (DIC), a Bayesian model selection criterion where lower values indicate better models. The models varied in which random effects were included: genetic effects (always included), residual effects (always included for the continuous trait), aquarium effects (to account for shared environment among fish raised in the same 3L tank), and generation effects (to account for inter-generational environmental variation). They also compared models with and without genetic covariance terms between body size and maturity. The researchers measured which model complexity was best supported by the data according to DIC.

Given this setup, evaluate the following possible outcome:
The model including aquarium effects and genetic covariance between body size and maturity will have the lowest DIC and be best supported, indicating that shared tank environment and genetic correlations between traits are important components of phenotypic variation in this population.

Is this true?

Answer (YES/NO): NO